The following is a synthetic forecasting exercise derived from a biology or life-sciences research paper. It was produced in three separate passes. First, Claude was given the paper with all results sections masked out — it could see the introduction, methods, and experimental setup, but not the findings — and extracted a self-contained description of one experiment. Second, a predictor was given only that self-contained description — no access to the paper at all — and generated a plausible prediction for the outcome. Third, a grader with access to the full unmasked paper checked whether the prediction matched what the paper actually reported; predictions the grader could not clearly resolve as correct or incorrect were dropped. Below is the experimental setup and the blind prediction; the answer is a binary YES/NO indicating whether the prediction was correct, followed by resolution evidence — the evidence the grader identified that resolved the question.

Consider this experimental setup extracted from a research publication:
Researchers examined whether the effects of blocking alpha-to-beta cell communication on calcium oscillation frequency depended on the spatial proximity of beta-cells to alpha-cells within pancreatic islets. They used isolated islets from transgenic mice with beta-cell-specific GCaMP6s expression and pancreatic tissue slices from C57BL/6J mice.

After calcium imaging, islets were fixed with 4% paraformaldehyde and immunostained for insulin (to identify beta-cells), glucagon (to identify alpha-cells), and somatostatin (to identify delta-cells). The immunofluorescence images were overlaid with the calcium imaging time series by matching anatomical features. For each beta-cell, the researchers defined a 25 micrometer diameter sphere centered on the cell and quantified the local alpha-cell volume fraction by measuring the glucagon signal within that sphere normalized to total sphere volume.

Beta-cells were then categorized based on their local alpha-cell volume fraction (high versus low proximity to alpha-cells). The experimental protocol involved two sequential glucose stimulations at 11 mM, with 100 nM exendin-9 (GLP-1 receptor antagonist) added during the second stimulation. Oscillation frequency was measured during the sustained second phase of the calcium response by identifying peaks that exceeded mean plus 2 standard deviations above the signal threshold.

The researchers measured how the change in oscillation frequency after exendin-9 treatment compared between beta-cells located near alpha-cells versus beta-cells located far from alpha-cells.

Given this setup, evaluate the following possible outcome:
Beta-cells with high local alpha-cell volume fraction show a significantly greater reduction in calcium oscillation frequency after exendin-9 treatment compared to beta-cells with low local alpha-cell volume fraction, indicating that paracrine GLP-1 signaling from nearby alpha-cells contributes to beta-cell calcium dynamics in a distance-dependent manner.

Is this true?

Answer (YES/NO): YES